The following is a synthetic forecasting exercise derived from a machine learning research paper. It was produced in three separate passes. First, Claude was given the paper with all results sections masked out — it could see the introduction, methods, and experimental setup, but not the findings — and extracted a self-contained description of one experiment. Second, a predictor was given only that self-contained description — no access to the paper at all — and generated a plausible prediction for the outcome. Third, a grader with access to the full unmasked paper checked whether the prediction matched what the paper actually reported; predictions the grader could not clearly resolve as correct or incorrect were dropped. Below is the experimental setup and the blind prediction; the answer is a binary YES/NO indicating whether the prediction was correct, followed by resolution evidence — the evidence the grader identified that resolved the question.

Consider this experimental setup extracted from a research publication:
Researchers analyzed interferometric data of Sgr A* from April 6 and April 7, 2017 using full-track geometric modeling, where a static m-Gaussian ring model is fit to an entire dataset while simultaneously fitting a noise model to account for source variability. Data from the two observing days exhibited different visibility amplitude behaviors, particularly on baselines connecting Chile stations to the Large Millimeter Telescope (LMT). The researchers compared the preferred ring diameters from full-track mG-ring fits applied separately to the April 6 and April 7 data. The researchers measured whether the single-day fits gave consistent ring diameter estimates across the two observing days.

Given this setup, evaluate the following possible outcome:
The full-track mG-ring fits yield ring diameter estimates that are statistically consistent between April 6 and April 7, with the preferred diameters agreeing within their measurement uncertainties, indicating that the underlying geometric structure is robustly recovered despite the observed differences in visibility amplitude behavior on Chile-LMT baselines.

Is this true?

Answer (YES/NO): NO